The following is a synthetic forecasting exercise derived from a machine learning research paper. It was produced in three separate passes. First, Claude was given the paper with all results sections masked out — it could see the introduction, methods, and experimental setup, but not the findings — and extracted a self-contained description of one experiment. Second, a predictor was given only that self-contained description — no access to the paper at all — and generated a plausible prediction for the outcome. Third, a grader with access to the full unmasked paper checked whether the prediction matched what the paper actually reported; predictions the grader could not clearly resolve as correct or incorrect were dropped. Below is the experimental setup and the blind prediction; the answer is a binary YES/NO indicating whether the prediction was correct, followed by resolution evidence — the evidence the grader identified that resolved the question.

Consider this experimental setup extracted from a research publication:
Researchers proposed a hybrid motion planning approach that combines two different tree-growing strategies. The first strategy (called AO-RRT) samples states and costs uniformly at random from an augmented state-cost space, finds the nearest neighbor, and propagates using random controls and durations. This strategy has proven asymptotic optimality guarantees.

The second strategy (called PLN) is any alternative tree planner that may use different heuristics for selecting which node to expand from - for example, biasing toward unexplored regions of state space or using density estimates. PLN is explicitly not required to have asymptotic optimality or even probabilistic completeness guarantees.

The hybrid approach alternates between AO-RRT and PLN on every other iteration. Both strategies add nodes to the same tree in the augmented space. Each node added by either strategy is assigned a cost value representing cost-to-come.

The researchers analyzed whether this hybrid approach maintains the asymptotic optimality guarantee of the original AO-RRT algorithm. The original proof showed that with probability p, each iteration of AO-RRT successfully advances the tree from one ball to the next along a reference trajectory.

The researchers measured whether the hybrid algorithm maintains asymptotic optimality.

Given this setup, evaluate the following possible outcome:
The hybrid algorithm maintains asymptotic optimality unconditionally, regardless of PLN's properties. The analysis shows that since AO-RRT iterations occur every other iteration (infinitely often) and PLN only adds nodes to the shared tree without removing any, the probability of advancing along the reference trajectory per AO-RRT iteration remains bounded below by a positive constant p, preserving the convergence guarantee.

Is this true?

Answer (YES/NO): YES